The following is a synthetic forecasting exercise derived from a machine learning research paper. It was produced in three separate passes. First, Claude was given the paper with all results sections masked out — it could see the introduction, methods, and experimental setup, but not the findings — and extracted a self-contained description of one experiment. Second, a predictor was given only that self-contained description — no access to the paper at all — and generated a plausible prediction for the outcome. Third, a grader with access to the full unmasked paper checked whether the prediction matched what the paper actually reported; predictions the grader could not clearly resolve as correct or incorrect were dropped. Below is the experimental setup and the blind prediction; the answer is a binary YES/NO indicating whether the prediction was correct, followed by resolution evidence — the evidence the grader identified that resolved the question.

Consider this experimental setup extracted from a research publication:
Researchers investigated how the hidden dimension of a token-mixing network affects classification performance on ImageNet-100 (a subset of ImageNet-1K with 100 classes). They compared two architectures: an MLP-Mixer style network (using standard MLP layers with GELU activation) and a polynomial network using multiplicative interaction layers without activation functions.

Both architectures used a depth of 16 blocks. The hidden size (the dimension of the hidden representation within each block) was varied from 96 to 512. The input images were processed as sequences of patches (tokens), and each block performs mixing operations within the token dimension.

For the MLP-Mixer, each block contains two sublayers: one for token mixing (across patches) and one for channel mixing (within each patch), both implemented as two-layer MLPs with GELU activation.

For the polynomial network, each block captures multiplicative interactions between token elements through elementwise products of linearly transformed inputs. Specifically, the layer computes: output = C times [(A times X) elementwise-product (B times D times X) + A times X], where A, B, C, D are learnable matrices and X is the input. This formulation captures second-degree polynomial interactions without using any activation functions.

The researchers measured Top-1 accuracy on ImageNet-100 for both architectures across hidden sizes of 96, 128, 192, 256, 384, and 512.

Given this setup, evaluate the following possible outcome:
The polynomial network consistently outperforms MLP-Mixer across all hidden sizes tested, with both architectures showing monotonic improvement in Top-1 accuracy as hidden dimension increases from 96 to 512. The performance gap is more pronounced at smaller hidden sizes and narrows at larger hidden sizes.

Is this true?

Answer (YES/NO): NO